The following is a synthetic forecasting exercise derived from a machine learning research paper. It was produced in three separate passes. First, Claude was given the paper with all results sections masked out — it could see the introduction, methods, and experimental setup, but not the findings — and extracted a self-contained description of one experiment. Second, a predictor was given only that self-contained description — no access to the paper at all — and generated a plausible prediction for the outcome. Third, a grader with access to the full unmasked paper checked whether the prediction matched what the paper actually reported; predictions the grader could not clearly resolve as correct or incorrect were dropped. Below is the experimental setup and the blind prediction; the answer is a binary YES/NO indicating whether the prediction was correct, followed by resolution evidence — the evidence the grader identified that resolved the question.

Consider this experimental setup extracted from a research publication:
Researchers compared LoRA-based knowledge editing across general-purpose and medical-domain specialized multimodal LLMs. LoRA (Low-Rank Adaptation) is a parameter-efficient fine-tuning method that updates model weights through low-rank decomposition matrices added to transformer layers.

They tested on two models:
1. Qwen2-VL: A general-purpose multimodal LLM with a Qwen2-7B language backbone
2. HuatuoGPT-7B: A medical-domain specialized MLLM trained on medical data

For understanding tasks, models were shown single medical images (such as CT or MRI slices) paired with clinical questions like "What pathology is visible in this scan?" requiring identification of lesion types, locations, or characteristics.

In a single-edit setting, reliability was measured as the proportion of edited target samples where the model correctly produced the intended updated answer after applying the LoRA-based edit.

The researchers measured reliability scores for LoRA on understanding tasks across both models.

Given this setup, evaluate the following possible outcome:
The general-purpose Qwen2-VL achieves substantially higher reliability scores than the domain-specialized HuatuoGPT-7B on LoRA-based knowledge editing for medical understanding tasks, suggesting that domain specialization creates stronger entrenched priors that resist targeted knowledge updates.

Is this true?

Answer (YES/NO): NO